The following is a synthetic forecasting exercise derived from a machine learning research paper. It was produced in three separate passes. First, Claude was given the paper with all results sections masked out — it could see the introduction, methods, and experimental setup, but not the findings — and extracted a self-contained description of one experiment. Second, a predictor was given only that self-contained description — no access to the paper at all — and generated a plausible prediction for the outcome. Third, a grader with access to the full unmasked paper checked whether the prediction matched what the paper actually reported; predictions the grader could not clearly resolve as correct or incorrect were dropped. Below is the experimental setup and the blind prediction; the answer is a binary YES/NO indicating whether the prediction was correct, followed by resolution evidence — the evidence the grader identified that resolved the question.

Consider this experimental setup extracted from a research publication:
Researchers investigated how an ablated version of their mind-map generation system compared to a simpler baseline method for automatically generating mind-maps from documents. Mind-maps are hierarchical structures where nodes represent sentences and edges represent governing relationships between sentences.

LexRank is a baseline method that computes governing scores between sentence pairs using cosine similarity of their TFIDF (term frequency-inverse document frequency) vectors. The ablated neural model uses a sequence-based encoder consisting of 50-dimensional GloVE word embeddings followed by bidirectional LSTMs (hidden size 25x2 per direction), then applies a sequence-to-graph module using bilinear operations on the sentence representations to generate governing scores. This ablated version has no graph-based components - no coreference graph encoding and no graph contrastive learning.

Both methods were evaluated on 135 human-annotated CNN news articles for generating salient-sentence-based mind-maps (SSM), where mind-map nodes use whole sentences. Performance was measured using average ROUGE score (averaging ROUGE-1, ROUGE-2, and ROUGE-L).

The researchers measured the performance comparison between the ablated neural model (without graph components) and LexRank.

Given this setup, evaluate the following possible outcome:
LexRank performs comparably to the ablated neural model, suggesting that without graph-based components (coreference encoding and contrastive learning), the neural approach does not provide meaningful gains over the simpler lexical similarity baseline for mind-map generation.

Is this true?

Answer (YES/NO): NO